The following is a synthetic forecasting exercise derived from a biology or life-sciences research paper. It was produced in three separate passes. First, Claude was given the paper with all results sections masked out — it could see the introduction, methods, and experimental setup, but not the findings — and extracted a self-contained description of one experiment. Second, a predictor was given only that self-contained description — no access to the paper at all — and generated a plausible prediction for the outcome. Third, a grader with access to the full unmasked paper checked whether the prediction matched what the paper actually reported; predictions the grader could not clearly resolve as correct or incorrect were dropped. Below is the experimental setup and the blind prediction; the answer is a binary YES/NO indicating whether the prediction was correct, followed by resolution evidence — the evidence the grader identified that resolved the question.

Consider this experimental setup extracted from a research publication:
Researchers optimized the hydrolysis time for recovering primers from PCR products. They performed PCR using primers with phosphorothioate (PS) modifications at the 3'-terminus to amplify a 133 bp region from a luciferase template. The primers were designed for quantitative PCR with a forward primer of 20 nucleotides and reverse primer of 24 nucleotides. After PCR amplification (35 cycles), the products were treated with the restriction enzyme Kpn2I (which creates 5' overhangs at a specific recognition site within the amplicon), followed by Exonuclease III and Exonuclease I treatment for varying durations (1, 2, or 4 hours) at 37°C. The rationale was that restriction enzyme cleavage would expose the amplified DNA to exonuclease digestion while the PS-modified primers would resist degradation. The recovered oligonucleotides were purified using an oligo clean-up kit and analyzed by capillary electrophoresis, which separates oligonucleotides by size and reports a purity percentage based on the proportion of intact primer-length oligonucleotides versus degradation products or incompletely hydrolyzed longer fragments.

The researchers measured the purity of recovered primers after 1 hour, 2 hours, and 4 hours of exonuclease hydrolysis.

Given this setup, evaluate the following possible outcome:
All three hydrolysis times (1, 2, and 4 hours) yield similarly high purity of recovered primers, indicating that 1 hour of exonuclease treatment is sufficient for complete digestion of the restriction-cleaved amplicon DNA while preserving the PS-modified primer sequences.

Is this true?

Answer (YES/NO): NO